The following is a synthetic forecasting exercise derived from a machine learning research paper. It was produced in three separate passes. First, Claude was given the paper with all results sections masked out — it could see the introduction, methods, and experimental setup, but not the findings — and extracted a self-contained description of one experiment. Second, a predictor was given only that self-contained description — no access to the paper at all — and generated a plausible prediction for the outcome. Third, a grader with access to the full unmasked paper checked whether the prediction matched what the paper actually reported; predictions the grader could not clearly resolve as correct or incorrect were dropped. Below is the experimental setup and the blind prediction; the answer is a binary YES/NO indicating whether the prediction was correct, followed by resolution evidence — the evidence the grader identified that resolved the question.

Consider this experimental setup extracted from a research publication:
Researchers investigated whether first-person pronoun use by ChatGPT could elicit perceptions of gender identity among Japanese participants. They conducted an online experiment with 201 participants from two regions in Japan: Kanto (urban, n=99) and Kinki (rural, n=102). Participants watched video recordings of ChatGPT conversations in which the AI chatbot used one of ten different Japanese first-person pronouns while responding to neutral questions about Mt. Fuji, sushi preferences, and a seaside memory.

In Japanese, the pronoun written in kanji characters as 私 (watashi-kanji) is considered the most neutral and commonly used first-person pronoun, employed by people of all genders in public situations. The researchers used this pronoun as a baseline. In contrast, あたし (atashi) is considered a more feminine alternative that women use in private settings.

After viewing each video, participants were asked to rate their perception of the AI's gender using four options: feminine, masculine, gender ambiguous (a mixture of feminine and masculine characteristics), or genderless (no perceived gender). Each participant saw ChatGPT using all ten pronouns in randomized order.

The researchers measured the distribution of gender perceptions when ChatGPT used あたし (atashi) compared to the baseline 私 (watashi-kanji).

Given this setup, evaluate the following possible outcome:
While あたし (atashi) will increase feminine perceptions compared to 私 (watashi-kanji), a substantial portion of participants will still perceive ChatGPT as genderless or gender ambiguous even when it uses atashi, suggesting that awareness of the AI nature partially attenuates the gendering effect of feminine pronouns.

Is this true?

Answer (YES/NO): NO